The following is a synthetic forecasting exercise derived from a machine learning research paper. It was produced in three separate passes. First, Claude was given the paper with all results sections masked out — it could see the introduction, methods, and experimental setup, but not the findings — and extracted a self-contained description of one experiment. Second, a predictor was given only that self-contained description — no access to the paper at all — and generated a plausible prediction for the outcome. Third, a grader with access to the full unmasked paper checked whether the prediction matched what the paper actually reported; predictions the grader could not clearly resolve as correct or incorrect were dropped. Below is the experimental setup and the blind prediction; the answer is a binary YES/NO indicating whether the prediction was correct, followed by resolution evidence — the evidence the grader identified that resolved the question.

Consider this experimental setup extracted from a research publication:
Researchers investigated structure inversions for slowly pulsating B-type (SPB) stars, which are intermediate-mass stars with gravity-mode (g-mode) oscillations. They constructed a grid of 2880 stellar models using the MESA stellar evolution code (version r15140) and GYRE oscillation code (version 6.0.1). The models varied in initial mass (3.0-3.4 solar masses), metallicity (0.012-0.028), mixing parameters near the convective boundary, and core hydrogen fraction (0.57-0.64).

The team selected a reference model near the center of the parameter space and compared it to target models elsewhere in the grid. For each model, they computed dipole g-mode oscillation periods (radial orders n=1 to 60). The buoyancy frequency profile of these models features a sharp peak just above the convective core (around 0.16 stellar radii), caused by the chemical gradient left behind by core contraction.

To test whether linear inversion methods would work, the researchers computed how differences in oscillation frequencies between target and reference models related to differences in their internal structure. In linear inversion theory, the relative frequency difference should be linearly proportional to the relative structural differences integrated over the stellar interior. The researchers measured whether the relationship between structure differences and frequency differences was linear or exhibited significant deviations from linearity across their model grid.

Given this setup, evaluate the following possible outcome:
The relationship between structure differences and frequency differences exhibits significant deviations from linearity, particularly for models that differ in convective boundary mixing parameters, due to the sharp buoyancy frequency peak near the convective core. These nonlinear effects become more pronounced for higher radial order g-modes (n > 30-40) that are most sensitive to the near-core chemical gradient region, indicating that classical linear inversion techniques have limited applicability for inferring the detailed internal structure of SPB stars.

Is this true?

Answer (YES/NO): NO